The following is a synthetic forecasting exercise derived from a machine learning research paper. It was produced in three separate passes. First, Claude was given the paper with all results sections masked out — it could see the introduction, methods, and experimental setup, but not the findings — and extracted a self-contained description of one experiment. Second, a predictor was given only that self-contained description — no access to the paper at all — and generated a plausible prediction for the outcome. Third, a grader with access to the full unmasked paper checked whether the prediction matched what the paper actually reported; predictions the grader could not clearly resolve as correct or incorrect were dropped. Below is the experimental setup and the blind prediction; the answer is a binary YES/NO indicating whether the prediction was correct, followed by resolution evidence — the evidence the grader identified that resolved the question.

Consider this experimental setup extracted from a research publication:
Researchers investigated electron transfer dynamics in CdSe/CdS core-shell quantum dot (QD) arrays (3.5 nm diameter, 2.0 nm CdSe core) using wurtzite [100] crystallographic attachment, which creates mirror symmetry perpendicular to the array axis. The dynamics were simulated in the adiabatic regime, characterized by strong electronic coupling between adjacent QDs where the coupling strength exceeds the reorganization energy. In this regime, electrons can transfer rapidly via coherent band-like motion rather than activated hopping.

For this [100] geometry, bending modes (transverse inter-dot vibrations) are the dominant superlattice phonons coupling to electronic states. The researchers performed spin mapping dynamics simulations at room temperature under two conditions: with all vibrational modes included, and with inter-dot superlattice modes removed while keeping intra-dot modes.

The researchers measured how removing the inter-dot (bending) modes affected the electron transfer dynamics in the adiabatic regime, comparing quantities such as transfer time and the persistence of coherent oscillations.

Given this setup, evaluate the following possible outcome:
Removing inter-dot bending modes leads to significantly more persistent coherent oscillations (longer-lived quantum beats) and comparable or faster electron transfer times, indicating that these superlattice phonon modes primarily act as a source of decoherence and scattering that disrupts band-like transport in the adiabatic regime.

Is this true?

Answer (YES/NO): YES